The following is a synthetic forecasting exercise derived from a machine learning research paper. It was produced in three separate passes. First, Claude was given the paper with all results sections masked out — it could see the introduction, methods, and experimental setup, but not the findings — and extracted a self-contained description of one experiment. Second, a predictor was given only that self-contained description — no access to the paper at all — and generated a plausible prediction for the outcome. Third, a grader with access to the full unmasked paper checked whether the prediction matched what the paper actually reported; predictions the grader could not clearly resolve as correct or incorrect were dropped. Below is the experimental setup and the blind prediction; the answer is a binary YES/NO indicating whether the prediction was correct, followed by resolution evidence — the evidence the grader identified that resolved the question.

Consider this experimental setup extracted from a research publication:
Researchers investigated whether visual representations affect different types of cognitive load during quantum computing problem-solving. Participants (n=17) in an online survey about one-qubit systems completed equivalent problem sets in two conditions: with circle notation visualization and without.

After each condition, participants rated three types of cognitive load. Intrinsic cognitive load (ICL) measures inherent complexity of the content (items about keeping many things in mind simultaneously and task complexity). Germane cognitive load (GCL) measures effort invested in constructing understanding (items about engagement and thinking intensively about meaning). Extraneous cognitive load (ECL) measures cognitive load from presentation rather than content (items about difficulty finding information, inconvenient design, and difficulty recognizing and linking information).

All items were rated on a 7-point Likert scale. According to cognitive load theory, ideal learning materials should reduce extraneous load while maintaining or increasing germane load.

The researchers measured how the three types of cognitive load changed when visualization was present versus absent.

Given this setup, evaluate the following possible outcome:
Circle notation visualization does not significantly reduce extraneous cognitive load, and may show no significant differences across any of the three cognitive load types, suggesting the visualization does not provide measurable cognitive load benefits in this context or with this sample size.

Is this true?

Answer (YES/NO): YES